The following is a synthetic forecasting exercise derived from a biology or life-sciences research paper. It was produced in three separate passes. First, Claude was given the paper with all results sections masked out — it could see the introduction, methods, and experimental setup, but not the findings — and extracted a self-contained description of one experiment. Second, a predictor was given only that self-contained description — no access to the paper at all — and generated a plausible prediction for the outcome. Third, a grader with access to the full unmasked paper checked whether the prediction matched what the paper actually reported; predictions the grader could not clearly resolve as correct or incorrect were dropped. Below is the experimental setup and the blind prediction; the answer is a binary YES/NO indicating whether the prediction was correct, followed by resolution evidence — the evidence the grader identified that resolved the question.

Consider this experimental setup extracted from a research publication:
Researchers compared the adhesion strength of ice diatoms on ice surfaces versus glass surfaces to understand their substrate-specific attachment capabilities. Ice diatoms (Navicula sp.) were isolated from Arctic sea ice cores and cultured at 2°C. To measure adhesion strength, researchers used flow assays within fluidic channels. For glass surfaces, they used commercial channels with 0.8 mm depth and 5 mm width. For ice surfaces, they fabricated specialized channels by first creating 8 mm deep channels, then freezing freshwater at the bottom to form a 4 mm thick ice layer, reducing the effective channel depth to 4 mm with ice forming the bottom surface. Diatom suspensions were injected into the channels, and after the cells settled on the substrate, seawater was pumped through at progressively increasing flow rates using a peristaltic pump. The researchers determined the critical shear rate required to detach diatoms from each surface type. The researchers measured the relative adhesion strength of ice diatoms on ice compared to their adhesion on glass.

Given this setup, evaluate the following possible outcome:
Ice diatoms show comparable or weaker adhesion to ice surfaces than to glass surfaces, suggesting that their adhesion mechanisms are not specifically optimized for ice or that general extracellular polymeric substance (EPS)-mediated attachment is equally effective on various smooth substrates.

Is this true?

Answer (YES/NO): YES